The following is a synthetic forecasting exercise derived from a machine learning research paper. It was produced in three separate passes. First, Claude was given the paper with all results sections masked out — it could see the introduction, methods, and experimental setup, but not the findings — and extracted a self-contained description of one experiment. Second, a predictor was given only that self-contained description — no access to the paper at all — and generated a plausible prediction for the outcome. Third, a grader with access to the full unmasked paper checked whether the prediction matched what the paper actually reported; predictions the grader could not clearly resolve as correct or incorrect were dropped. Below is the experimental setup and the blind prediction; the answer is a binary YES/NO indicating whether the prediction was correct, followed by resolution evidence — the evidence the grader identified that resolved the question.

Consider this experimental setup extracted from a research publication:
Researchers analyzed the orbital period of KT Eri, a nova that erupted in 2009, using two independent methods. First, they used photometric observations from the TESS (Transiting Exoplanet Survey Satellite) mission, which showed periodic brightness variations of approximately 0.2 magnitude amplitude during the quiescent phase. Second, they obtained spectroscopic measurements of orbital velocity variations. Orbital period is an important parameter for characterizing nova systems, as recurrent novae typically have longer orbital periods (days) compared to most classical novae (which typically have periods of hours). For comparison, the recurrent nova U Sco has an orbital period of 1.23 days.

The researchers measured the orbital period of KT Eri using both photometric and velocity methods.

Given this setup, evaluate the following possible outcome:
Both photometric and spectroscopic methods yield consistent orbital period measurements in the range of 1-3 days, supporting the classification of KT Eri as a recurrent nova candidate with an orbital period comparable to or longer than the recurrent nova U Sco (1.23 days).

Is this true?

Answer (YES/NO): NO